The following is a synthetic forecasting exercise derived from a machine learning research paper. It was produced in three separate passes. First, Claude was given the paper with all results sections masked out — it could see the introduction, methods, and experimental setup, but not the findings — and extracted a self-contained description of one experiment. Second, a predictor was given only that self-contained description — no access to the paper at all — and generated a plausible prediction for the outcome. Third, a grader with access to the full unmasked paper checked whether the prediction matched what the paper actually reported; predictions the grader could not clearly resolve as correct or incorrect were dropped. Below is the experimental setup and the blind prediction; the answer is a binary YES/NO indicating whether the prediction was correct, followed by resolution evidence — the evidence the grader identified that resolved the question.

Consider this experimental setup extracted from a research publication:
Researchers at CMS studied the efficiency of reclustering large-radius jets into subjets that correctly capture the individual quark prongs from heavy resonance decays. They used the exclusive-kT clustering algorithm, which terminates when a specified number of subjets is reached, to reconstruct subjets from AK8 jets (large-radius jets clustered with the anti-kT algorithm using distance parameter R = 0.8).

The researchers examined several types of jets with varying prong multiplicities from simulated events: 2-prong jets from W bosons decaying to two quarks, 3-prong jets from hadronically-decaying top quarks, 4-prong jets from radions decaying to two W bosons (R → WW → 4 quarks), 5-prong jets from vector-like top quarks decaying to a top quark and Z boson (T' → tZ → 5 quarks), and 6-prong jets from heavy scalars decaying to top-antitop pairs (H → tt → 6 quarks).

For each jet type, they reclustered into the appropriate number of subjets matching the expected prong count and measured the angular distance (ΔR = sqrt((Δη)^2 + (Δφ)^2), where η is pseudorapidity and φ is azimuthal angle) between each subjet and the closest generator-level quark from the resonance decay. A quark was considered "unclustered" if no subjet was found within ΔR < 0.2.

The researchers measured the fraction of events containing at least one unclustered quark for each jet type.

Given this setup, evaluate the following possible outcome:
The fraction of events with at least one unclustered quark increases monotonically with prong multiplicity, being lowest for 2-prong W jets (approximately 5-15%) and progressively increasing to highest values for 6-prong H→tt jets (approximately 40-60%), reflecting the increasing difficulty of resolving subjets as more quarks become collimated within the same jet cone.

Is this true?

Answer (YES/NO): NO